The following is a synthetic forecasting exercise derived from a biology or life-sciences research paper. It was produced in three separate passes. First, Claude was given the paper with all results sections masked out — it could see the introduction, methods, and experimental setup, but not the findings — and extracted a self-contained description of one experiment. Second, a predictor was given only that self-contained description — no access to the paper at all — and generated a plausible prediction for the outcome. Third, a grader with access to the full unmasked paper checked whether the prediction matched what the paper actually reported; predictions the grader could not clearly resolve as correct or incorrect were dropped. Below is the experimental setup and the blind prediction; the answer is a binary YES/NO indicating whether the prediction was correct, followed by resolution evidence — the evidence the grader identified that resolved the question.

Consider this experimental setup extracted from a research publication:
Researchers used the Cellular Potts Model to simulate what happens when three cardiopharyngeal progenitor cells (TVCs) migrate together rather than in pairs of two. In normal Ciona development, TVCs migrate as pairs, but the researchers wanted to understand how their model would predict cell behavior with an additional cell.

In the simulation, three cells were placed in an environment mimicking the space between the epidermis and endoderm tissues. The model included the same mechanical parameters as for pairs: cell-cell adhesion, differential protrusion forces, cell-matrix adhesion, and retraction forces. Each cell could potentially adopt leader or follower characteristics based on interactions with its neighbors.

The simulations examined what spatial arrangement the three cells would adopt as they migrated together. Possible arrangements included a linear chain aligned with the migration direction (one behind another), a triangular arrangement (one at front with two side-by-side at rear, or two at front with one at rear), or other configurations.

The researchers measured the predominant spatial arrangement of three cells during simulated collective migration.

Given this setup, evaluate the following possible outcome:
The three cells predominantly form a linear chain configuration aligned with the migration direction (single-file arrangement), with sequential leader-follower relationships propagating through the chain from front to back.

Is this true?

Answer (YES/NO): YES